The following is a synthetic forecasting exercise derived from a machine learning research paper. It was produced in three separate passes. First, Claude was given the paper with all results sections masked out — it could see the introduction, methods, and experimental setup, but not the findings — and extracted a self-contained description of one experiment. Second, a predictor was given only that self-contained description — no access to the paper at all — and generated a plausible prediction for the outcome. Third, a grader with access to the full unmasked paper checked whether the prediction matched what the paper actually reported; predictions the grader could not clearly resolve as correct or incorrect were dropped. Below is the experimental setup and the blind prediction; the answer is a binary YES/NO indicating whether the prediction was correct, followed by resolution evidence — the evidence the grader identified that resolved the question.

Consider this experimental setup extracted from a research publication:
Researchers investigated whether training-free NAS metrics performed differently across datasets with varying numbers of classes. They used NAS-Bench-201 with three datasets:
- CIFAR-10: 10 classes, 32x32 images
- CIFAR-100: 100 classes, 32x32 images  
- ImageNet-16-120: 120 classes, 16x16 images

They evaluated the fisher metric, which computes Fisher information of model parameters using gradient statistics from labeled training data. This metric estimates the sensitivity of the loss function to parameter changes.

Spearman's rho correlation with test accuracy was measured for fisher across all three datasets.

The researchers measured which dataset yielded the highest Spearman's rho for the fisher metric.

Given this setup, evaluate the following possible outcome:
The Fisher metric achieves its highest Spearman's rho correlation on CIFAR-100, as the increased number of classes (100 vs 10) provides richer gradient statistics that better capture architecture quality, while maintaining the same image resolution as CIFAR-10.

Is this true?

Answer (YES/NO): YES